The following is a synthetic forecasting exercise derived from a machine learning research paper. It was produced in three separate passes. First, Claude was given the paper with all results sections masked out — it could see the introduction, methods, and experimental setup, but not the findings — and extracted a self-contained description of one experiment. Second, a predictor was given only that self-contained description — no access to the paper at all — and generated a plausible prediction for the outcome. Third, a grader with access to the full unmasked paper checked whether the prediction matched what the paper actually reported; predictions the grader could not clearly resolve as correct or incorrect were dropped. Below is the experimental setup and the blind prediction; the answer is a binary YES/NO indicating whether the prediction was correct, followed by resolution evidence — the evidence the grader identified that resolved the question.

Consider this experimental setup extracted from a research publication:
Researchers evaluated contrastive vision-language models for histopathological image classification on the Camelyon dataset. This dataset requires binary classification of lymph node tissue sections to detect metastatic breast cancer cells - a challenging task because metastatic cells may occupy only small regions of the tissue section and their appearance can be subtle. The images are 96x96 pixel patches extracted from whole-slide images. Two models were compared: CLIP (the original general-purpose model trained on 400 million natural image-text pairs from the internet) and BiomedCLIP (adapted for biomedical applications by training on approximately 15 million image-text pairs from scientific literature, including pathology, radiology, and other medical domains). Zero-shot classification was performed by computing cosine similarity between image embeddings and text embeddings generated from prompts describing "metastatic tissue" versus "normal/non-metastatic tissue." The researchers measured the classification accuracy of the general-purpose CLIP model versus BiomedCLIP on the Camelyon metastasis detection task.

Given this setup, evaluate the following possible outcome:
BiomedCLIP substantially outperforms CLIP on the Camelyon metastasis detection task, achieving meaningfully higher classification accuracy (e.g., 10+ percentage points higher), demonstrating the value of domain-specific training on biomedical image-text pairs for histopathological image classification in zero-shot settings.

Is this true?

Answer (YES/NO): NO